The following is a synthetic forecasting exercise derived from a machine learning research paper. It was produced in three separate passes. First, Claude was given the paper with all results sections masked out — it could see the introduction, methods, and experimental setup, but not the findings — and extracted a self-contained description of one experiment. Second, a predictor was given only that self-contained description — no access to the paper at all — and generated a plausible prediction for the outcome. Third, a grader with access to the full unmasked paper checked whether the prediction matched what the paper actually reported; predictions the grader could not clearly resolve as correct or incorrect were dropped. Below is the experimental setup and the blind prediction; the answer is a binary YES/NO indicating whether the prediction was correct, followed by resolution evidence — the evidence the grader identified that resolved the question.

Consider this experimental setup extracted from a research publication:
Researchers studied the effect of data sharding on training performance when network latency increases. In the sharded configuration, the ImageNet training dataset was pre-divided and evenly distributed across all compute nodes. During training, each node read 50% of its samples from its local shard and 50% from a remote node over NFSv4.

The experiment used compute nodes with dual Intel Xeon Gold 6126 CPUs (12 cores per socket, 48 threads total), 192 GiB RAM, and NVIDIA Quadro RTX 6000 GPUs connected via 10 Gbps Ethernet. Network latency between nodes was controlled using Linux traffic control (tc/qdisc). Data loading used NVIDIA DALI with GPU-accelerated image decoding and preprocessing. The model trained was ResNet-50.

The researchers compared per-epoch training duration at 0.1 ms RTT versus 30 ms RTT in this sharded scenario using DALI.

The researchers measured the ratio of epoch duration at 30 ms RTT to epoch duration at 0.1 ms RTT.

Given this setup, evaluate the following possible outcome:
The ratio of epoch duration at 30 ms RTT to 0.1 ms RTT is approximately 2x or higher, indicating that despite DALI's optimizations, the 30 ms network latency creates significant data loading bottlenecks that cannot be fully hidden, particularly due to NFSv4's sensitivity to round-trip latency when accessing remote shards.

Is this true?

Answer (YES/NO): YES